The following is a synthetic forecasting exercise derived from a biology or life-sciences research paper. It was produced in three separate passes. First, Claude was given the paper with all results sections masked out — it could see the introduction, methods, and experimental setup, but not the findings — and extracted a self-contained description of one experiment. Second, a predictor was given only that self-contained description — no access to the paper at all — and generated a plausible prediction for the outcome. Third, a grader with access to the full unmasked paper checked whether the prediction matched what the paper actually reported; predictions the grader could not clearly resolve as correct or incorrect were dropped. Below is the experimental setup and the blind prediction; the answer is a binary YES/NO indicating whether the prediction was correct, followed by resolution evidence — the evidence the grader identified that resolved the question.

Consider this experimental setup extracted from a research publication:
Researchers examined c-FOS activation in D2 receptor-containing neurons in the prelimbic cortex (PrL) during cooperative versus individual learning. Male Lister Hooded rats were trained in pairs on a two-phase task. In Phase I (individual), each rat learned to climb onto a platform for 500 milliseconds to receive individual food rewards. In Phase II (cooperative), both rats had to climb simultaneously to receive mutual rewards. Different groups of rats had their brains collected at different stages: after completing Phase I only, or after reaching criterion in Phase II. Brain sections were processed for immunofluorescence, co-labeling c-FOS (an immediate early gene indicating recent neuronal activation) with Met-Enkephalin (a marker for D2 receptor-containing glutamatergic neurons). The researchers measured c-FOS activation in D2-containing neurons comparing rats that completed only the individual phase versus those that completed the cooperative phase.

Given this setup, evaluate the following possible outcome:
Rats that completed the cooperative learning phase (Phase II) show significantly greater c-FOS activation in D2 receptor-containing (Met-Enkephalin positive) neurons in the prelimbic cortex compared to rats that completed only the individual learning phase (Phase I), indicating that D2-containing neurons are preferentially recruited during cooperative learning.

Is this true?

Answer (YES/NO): NO